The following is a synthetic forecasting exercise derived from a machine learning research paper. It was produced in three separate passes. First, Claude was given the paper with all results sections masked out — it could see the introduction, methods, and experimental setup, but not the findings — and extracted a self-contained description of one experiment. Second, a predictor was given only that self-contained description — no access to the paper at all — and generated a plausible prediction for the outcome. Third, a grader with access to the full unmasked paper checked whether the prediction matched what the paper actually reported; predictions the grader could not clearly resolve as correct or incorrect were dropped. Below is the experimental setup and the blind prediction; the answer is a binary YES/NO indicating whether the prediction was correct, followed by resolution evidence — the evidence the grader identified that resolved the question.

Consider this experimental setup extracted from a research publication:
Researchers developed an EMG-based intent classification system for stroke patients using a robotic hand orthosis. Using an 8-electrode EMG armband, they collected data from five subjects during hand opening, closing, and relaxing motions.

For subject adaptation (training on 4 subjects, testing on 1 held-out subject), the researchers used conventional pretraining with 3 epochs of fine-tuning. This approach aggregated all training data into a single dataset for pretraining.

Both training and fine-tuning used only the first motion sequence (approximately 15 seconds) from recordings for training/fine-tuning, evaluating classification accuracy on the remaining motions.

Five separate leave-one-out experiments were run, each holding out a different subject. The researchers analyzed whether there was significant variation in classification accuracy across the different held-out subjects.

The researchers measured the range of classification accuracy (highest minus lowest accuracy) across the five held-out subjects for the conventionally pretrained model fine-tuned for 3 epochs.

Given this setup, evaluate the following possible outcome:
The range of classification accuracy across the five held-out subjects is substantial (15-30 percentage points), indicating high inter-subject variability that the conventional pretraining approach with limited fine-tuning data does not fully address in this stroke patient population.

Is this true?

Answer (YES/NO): NO